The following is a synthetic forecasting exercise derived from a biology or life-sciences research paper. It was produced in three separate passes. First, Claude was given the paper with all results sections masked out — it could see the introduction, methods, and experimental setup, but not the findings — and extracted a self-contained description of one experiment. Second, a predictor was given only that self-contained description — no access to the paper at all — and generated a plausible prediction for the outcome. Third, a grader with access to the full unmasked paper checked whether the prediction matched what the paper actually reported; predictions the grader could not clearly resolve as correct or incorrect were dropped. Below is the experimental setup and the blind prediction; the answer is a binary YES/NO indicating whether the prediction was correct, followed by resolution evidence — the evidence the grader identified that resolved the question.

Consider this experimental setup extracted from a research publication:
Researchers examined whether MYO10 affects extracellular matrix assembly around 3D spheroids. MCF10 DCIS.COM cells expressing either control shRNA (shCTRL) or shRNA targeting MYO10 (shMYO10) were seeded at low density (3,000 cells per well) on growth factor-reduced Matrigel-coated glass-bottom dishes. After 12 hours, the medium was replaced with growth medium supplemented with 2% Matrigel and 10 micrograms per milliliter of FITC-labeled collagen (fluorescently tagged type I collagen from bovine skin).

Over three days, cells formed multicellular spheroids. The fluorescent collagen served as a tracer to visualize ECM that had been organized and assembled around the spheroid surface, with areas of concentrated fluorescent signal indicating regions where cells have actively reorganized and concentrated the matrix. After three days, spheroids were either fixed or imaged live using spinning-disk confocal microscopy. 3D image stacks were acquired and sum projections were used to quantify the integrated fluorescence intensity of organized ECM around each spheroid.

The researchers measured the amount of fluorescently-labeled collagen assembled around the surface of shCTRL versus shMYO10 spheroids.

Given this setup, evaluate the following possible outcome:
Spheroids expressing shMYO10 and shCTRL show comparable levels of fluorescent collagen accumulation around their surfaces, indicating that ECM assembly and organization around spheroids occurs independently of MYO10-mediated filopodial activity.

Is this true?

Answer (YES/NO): NO